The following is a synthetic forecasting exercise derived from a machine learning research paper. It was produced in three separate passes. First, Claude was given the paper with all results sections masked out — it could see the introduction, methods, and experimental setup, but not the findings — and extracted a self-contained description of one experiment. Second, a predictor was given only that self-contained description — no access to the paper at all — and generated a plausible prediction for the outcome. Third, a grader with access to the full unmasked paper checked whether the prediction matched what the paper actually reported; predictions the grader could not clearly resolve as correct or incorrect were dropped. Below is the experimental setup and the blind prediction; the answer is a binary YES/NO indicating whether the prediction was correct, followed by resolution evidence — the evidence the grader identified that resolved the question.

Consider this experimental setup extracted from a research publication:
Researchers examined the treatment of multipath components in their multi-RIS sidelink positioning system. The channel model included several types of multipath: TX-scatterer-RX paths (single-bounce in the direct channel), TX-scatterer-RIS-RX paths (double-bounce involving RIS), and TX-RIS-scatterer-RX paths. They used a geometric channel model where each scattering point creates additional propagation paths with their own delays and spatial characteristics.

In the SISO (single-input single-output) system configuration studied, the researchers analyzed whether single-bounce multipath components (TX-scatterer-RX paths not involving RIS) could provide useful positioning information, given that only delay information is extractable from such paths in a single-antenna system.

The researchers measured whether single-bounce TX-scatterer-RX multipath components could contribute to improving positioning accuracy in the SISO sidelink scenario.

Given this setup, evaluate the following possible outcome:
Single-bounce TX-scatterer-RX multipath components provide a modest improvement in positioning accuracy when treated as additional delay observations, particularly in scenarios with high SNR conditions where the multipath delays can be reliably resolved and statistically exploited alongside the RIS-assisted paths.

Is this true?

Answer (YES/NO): NO